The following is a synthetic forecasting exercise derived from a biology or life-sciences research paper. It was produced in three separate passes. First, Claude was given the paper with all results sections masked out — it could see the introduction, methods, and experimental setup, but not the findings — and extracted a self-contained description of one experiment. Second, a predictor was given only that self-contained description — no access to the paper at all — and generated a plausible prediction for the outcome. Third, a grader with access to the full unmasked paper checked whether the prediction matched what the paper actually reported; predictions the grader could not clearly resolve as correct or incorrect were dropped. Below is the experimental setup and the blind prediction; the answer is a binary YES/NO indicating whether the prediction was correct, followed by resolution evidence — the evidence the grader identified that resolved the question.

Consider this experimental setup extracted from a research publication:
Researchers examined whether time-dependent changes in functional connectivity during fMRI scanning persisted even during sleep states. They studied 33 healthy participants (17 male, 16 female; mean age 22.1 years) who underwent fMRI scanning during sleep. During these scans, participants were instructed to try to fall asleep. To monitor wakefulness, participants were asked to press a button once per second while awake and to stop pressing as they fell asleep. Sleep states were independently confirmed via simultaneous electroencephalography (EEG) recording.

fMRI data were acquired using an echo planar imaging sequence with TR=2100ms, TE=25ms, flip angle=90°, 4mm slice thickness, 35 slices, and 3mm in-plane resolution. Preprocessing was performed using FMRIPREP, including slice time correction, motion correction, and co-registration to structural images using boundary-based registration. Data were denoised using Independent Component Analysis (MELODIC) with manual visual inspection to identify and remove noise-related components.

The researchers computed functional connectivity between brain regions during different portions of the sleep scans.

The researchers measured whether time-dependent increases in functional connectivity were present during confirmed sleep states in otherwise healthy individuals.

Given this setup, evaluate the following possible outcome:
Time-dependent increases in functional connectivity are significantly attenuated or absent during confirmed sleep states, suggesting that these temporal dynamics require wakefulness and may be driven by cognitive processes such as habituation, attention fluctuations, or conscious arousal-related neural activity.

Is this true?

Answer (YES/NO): NO